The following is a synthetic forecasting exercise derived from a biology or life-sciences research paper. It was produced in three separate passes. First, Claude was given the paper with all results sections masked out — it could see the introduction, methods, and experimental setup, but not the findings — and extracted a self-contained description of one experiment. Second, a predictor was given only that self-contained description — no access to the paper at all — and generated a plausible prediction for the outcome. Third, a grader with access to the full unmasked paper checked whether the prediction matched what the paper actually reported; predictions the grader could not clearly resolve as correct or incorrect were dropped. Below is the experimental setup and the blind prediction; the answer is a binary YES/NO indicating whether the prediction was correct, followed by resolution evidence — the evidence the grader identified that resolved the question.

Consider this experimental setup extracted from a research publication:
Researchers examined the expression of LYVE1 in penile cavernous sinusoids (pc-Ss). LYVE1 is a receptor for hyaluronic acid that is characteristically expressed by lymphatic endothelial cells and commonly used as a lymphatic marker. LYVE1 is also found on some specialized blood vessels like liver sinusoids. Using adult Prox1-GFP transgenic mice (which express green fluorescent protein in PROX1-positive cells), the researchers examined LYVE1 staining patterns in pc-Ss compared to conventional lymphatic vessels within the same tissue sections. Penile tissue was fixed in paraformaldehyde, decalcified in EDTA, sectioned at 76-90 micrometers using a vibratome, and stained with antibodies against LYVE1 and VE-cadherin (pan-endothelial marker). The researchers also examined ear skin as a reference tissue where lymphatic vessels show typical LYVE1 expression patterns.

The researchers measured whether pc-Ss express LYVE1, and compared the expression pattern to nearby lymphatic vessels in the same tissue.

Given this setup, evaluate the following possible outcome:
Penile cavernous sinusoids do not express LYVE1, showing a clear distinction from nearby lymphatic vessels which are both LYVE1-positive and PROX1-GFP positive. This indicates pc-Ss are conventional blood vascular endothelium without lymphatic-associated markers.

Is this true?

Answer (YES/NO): NO